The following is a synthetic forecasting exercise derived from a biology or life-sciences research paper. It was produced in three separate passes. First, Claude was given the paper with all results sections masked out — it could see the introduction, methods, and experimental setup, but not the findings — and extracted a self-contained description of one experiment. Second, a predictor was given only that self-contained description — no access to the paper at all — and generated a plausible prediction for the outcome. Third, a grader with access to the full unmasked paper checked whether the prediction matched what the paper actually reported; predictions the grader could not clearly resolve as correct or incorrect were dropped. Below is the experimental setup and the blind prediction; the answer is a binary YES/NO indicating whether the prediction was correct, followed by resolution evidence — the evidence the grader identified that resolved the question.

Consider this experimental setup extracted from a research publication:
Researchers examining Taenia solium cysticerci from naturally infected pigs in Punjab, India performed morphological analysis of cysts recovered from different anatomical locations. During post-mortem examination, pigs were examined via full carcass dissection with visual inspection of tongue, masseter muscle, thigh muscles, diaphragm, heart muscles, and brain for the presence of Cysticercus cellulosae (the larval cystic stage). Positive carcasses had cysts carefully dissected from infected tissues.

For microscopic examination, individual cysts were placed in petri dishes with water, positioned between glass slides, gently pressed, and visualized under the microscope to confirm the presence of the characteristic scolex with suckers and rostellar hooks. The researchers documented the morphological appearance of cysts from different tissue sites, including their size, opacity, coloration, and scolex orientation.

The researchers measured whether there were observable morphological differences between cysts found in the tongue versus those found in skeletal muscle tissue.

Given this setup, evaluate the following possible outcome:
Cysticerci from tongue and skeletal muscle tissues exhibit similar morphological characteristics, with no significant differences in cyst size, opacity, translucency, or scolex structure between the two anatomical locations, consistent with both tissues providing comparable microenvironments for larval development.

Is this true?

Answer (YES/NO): NO